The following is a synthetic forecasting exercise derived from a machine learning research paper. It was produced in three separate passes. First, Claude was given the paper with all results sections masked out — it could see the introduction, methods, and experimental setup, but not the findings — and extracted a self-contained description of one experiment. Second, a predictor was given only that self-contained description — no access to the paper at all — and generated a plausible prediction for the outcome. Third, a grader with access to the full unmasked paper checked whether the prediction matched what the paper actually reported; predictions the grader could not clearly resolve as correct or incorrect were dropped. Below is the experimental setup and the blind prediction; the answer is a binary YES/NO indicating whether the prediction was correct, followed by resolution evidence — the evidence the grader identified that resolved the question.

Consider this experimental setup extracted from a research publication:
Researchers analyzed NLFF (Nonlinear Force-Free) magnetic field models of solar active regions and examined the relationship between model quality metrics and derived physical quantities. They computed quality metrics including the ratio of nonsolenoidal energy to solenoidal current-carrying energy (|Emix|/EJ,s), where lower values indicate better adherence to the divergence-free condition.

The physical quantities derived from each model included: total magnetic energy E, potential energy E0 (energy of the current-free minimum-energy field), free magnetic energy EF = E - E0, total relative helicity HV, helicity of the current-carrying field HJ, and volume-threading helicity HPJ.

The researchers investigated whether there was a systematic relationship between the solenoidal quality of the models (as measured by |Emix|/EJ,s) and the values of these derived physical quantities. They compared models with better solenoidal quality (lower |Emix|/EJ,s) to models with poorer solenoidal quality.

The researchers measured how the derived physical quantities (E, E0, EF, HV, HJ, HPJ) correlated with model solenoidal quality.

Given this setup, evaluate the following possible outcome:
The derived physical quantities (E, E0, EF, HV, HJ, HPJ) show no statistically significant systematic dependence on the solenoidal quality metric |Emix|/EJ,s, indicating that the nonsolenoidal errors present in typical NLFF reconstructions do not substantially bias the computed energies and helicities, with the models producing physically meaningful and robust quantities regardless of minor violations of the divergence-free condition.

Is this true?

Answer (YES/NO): NO